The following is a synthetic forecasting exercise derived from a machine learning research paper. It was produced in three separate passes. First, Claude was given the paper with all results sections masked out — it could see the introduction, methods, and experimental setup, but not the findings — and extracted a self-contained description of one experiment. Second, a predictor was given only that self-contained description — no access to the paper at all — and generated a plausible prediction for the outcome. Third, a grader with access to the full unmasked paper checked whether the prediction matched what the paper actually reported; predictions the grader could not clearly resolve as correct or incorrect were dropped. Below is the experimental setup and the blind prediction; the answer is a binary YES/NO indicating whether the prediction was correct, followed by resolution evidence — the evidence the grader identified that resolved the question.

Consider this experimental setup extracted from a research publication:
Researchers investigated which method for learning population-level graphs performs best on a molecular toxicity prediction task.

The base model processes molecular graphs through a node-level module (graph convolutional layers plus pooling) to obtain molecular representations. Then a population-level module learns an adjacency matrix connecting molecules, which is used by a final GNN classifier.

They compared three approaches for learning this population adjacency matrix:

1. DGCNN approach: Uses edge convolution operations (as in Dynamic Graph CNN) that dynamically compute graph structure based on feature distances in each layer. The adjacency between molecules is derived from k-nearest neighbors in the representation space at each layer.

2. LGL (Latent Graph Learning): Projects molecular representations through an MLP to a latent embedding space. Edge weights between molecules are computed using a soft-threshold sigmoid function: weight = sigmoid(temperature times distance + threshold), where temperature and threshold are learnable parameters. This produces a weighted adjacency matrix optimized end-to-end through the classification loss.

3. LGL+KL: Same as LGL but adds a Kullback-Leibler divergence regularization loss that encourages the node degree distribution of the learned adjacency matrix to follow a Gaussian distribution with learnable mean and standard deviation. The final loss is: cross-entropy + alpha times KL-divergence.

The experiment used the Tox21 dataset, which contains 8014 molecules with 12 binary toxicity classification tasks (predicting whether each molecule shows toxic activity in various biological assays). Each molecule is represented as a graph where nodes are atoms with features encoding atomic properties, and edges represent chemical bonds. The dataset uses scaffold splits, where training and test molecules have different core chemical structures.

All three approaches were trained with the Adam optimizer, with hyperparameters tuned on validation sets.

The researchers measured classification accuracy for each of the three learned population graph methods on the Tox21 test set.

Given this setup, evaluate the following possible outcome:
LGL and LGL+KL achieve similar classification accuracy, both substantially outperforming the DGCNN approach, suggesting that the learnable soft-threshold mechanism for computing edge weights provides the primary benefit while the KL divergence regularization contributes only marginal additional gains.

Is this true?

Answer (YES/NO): NO